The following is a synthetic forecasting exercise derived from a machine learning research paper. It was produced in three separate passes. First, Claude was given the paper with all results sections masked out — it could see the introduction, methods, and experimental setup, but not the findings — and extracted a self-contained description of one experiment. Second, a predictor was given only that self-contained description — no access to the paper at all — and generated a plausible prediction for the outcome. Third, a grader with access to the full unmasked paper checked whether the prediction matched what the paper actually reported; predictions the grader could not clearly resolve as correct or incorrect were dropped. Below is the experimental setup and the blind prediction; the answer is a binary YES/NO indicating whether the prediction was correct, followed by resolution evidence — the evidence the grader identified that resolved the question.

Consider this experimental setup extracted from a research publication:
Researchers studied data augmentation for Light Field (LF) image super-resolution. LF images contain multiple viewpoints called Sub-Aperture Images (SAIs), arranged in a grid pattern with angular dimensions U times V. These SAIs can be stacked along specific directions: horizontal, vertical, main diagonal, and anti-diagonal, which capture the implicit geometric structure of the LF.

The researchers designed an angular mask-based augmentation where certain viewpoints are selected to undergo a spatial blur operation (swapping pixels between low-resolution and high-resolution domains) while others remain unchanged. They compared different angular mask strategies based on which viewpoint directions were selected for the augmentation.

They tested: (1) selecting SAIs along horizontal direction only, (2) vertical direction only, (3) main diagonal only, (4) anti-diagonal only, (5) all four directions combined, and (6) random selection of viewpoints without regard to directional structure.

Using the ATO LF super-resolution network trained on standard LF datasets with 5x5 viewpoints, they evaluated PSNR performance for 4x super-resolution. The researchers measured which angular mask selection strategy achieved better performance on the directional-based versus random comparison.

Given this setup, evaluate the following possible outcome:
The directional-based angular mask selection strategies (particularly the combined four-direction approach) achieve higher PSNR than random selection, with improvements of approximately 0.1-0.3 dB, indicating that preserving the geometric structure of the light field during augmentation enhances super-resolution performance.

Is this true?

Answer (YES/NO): NO